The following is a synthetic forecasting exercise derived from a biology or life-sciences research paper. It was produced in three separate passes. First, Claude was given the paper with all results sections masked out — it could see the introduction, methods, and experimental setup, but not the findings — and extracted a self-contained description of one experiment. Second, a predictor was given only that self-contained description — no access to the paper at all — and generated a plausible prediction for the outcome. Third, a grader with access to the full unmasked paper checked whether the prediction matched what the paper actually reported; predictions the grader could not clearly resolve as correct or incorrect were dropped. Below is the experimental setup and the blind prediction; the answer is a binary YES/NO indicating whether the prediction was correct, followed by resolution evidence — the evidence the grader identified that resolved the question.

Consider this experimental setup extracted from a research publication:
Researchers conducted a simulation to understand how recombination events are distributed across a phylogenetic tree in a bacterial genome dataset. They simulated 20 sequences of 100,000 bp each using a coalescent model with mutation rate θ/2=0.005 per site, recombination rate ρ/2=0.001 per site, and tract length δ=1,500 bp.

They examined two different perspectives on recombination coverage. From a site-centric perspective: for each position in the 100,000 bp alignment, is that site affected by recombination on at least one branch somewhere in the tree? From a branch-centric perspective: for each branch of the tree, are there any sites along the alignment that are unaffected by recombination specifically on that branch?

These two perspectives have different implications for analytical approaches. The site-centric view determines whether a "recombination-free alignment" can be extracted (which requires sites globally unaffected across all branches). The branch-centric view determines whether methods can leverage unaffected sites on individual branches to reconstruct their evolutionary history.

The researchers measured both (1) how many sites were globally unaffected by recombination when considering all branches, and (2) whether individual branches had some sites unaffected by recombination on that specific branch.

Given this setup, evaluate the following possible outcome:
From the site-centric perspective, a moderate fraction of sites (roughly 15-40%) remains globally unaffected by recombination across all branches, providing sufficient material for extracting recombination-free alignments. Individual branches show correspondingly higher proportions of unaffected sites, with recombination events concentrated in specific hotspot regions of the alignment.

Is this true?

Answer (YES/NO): NO